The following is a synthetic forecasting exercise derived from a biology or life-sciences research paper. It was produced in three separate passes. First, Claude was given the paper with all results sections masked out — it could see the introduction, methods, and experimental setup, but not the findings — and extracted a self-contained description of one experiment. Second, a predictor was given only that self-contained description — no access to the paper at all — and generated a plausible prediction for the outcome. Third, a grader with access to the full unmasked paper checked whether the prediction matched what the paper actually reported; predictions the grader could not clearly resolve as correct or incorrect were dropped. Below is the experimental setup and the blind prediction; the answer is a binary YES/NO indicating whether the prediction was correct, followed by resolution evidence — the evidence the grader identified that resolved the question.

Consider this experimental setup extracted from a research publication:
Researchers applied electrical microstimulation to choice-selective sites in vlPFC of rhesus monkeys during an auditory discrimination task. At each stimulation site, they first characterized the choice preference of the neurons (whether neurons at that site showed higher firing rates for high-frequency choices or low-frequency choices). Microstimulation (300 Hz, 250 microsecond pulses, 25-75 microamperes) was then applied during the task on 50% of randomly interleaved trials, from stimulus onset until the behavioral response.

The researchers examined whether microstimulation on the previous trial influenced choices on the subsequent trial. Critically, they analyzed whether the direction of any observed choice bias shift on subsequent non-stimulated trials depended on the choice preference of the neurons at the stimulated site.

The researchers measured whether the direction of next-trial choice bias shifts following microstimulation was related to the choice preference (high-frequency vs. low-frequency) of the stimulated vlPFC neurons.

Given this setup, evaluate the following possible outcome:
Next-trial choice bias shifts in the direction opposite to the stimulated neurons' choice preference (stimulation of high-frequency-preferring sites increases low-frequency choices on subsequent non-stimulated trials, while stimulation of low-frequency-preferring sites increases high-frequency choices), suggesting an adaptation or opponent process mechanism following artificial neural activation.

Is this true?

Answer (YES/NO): NO